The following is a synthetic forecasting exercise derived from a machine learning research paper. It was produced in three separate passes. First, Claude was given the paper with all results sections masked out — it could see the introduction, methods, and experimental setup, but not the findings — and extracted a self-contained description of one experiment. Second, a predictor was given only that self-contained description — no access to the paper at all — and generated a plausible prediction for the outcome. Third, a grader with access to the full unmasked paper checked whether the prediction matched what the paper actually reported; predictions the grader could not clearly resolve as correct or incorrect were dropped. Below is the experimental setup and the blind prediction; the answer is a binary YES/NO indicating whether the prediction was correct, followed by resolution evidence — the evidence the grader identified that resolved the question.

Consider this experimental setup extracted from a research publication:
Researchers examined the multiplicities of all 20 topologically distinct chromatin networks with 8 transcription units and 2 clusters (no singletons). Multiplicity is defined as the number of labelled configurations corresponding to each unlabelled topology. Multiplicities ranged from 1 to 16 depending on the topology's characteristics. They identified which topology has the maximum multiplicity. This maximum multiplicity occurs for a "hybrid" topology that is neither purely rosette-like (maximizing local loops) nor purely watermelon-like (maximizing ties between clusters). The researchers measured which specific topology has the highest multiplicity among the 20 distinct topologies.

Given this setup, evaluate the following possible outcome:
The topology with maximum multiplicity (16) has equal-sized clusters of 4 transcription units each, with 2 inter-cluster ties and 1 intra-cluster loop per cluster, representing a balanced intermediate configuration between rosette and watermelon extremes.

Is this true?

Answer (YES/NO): NO